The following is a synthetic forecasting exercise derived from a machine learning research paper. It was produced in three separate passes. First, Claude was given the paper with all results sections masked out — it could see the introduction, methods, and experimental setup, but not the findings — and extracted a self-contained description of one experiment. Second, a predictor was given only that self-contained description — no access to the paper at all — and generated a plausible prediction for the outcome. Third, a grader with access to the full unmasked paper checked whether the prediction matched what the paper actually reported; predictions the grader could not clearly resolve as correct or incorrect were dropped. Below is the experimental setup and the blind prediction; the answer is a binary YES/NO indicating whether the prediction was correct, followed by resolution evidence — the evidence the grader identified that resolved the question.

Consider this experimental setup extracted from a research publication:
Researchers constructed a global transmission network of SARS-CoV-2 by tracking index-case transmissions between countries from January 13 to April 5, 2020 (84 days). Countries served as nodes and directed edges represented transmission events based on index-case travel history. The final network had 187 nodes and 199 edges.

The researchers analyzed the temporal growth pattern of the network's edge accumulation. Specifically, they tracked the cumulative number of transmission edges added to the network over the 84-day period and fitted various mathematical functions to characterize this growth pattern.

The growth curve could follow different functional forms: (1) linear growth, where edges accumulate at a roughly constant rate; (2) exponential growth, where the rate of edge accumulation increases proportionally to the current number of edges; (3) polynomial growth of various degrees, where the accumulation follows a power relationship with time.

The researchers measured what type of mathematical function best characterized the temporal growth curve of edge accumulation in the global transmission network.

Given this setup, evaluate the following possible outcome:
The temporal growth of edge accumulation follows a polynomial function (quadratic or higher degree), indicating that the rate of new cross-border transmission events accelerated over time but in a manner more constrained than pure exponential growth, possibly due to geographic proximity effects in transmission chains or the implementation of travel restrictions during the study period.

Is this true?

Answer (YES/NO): YES